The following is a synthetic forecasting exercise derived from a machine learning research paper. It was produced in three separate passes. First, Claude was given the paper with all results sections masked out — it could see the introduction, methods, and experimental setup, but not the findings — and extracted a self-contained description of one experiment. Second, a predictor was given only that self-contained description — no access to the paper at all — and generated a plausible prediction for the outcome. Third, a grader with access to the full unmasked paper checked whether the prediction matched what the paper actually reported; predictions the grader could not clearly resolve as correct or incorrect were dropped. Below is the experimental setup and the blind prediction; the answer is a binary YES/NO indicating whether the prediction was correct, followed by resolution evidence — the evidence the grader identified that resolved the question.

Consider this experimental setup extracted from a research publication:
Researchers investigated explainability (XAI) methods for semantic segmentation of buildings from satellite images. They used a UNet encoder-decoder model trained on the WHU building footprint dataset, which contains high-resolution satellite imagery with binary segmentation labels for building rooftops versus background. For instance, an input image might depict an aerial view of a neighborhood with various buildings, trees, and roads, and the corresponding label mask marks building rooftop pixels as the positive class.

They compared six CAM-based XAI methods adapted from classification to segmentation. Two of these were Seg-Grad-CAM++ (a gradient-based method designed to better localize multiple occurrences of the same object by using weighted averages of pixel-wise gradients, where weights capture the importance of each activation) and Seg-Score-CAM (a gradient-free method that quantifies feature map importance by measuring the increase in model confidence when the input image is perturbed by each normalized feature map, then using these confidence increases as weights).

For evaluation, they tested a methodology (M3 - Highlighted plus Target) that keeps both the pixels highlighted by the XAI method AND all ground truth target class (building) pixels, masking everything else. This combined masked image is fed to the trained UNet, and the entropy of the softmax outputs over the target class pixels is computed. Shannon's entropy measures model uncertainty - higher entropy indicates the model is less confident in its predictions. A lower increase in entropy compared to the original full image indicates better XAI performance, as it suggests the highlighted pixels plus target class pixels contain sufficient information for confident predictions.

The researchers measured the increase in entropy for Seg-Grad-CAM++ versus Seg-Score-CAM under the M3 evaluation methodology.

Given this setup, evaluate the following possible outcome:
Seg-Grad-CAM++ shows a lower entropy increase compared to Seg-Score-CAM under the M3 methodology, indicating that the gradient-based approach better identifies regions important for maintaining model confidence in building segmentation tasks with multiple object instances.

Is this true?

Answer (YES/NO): NO